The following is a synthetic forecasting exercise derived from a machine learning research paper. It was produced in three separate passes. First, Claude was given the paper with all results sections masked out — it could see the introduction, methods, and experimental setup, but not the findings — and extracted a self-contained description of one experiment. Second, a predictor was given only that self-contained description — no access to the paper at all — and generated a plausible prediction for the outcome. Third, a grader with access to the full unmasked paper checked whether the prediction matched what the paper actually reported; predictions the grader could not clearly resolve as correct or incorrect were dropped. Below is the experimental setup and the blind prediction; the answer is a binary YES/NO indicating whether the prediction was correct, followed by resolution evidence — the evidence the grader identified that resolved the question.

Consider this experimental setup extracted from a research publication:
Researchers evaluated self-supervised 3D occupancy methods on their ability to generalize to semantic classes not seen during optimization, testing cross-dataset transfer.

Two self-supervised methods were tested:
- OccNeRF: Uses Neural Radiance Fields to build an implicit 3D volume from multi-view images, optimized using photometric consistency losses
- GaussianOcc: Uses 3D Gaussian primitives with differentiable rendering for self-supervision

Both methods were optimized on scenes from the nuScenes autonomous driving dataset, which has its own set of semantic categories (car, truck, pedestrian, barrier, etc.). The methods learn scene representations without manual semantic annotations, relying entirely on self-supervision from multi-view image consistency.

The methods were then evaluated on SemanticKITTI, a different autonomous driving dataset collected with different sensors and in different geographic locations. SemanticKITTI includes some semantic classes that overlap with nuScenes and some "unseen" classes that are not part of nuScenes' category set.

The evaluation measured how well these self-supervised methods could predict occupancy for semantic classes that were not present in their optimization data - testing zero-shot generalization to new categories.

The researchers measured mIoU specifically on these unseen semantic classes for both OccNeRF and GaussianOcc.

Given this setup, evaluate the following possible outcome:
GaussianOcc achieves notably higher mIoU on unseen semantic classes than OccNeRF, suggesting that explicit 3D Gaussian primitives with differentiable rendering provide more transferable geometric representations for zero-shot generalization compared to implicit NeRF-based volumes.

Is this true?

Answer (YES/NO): NO